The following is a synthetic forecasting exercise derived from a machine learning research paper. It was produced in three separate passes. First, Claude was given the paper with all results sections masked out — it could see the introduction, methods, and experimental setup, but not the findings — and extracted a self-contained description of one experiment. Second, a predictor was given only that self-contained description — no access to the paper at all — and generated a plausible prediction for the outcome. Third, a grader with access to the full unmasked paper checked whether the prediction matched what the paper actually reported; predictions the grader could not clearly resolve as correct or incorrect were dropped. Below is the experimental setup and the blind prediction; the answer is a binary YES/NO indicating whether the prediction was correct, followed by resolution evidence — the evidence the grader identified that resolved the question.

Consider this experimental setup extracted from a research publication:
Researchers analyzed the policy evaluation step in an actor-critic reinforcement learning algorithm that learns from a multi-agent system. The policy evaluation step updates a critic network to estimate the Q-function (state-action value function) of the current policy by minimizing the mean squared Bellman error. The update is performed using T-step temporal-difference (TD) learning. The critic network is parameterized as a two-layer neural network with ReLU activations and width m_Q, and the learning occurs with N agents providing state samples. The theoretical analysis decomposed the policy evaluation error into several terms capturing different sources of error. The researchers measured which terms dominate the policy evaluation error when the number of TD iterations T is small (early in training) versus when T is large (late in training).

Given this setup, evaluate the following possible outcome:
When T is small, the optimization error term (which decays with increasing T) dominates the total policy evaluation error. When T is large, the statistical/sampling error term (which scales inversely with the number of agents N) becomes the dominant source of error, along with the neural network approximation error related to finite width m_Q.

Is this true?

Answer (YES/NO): NO